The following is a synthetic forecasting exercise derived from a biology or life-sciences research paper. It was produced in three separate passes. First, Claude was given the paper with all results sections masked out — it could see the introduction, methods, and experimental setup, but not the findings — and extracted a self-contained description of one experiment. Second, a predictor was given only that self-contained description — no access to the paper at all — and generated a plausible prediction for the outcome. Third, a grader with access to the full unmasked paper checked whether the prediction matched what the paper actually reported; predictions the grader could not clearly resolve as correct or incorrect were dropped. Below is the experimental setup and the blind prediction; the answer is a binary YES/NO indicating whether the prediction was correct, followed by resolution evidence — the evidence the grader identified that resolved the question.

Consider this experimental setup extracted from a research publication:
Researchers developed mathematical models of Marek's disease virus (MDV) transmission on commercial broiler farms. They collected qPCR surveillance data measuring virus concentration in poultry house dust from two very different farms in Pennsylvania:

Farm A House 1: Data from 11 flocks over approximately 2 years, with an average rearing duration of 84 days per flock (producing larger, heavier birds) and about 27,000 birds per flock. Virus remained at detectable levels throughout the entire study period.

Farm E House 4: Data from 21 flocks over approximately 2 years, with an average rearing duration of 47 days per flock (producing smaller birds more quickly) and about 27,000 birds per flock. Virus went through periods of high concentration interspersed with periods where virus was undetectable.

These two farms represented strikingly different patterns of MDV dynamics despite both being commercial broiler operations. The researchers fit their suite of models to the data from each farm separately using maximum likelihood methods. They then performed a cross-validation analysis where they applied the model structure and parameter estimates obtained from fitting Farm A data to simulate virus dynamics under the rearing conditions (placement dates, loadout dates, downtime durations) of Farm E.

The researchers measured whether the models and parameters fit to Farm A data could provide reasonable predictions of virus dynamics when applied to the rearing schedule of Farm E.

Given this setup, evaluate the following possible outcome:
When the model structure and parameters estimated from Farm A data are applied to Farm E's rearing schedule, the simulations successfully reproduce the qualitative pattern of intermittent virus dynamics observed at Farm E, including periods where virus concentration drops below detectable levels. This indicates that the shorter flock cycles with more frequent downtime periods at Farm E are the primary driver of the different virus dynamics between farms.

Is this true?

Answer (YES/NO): NO